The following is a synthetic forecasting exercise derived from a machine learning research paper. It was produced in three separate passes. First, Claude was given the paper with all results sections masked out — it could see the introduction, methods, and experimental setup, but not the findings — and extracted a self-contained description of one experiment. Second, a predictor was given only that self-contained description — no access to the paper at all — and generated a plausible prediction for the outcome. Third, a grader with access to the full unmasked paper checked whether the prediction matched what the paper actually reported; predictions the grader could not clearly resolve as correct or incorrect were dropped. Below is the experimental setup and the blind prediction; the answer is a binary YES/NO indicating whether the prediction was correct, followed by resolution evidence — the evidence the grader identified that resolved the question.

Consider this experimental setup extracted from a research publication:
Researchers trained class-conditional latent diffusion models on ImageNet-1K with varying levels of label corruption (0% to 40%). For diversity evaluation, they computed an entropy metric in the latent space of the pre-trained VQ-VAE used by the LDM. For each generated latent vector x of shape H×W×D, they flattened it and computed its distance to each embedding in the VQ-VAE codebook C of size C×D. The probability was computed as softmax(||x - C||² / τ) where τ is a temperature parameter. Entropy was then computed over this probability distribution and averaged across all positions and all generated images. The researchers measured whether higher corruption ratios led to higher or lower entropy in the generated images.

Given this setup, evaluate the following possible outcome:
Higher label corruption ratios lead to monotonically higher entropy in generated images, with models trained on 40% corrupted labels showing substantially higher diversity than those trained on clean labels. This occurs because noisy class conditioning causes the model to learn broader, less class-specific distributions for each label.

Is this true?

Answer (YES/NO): NO